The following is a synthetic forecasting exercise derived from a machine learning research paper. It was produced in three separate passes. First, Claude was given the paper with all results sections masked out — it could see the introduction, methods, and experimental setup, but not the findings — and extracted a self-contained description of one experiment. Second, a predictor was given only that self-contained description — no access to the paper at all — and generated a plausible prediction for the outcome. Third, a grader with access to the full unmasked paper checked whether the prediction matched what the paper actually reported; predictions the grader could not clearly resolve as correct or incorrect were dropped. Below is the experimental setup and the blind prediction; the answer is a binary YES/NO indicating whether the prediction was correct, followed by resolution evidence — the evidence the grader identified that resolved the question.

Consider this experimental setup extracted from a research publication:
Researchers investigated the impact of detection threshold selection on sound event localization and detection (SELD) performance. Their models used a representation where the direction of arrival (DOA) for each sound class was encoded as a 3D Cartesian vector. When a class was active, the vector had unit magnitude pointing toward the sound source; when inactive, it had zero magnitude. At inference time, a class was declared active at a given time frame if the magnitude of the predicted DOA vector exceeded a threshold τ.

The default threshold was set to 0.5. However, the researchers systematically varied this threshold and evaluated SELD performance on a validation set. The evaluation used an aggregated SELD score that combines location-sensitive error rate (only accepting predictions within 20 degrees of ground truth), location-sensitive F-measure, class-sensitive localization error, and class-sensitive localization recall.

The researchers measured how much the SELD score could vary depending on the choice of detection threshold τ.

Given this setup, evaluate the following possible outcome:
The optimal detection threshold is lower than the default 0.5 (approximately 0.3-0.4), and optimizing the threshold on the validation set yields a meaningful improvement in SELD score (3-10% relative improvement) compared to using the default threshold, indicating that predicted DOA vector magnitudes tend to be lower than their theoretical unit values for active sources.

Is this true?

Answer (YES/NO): NO